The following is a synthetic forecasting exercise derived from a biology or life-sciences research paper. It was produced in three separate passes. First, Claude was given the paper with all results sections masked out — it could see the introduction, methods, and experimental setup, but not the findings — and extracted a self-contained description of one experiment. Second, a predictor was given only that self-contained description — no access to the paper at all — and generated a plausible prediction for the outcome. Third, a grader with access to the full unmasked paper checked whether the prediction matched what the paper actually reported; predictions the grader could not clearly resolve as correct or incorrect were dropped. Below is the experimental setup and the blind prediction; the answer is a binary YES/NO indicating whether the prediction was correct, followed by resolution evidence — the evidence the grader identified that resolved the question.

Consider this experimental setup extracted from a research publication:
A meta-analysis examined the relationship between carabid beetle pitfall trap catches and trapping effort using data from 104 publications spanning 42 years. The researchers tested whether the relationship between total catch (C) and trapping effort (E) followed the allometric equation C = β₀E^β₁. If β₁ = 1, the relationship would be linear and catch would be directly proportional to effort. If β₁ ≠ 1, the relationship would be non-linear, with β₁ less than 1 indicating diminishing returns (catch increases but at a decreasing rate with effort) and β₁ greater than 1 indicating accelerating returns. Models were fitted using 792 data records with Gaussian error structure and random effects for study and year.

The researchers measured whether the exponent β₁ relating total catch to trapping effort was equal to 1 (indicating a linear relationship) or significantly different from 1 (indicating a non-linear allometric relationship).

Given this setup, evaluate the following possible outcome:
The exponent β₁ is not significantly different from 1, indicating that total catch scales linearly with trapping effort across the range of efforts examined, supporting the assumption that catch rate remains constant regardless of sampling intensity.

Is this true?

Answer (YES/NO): YES